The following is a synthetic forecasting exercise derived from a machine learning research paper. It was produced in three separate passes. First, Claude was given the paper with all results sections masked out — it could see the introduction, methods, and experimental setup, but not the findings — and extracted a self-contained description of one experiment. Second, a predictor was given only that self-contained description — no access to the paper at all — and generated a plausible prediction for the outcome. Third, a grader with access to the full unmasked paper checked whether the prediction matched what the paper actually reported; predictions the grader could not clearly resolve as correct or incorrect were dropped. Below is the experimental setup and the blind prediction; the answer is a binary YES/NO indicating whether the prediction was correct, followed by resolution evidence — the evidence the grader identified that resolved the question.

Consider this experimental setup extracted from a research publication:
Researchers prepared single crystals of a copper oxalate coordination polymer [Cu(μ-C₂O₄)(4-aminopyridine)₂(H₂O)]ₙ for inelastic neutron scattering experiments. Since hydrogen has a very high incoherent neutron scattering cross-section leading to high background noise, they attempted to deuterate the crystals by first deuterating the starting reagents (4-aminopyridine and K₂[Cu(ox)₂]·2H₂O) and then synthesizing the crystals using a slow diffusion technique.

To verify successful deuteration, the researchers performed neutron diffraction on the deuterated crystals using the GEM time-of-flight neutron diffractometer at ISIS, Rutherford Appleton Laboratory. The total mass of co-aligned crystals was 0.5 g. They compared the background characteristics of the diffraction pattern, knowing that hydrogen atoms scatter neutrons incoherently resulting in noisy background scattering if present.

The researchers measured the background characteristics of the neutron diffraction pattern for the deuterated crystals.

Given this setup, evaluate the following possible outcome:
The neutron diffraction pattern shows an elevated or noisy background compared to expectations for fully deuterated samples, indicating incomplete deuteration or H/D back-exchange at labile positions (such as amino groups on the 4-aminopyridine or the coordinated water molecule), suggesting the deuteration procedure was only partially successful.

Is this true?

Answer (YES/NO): NO